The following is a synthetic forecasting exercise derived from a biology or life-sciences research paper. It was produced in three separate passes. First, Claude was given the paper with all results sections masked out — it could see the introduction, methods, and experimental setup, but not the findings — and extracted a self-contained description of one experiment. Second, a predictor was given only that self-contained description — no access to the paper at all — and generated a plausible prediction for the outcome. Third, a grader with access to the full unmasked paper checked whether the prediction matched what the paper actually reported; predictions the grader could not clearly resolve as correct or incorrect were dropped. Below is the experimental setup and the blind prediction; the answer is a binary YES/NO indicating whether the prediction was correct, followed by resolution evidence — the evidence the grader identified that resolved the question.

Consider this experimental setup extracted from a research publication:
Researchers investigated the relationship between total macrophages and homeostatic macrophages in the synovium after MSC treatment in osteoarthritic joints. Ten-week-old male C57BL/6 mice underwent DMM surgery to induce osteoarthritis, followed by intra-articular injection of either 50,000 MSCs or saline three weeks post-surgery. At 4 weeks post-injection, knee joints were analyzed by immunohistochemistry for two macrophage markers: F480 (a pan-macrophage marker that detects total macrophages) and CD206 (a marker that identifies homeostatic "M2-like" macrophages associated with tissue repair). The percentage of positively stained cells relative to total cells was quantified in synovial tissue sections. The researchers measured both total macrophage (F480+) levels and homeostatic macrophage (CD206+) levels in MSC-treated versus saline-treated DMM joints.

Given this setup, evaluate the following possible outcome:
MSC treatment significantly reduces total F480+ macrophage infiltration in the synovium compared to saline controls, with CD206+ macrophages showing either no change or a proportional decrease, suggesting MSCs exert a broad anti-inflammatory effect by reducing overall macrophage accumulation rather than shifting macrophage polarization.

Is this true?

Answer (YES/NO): NO